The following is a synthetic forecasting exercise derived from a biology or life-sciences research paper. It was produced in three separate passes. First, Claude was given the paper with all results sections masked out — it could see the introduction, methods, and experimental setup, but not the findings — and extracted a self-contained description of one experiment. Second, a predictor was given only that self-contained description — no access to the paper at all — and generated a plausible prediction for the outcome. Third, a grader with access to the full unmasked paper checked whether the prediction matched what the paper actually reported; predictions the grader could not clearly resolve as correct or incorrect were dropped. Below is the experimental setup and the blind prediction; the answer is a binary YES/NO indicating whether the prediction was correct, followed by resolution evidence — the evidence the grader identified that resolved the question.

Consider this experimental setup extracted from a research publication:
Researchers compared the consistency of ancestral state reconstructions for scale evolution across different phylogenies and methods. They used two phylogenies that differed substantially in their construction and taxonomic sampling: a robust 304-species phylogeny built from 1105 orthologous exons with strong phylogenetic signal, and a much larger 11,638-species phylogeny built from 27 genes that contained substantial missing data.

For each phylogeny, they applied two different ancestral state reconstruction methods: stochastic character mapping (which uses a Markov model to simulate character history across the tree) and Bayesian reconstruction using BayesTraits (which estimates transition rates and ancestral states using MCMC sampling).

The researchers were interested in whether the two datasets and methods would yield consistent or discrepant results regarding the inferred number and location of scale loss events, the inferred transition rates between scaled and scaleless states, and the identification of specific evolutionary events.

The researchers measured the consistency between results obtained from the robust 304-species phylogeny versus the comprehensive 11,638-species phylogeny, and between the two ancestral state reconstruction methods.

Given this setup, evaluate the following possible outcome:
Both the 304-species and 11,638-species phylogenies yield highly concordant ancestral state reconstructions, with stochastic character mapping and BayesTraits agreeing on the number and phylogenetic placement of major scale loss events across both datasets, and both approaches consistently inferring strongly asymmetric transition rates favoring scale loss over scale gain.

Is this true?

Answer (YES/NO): NO